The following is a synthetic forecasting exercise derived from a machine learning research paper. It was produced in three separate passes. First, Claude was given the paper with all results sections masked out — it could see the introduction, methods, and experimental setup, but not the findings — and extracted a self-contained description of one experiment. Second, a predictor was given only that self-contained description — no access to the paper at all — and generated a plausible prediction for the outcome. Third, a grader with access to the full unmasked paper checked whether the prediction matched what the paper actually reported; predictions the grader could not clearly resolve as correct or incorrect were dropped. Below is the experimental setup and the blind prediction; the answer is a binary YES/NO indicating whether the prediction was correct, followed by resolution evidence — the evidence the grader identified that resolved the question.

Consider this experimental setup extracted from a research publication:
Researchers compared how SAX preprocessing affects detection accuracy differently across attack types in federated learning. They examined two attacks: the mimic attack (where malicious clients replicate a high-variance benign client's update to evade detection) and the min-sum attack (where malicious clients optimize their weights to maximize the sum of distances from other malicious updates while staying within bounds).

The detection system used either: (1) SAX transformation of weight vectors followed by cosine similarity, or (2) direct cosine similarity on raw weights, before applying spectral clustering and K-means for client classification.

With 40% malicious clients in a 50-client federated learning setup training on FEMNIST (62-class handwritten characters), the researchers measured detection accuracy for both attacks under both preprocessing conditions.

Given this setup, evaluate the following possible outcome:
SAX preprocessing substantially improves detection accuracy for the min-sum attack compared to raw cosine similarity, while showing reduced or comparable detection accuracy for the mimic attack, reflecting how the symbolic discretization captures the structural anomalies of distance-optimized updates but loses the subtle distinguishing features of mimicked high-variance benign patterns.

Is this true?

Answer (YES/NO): YES